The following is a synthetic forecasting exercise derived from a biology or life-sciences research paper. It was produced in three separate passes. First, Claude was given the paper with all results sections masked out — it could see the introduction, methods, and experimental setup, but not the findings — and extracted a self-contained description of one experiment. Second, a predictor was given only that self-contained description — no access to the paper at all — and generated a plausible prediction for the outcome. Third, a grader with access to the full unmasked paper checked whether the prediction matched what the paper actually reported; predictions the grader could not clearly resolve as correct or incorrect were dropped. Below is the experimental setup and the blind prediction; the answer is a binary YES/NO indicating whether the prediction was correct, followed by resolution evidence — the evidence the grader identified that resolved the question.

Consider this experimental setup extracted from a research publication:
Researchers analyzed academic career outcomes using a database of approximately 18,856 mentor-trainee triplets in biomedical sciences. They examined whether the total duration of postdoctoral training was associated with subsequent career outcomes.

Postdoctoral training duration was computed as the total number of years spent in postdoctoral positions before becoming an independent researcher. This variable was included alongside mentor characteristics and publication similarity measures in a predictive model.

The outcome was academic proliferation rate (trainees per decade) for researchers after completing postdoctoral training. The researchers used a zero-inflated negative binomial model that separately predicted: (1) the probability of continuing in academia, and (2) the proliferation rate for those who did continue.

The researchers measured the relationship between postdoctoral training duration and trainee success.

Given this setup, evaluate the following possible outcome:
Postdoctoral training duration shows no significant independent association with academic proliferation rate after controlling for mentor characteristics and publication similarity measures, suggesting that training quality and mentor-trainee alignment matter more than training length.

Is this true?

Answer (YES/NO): YES